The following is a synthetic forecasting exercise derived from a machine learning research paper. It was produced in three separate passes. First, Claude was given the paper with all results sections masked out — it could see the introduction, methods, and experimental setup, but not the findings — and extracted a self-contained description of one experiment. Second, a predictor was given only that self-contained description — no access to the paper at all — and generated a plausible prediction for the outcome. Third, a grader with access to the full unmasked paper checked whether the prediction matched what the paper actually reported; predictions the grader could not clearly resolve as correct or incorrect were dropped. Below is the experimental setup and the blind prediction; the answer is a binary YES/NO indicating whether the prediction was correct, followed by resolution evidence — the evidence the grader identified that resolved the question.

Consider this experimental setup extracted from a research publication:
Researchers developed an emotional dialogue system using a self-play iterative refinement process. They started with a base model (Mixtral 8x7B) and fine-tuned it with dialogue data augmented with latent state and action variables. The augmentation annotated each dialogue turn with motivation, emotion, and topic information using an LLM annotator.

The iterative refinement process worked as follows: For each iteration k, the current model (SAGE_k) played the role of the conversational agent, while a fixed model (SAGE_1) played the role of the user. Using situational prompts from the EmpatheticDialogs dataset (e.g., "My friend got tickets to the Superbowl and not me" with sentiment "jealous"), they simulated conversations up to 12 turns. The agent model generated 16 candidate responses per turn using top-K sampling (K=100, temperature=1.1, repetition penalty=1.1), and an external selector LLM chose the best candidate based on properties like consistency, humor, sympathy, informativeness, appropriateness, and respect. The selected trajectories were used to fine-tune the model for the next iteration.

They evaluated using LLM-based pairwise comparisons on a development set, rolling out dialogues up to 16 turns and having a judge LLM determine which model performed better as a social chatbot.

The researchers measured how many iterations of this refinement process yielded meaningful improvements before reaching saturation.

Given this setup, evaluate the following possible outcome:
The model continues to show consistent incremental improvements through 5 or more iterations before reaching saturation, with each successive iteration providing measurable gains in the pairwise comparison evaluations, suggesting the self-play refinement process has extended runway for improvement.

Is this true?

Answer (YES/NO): NO